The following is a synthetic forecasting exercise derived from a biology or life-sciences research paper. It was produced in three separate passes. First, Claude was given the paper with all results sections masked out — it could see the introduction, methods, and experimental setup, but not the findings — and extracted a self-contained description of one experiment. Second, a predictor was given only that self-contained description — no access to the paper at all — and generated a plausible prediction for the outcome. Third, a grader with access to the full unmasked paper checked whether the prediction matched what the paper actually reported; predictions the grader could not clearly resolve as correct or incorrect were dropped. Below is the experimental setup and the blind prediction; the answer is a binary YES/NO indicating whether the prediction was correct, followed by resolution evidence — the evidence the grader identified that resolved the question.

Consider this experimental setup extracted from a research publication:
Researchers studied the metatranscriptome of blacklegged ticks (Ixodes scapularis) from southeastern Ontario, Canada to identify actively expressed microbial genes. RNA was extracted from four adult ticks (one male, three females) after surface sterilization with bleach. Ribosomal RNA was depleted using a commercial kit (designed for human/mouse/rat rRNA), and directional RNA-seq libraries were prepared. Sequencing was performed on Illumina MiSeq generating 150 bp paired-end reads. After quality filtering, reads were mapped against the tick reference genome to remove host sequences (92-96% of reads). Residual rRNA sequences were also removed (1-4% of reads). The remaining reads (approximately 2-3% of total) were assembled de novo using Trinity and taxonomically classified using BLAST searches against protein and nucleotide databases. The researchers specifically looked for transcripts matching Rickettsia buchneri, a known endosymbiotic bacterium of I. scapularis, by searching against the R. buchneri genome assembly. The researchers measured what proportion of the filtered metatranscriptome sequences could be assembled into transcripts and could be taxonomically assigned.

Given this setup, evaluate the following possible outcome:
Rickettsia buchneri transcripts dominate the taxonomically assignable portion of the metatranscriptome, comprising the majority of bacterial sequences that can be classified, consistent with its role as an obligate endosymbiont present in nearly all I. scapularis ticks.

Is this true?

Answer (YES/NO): YES